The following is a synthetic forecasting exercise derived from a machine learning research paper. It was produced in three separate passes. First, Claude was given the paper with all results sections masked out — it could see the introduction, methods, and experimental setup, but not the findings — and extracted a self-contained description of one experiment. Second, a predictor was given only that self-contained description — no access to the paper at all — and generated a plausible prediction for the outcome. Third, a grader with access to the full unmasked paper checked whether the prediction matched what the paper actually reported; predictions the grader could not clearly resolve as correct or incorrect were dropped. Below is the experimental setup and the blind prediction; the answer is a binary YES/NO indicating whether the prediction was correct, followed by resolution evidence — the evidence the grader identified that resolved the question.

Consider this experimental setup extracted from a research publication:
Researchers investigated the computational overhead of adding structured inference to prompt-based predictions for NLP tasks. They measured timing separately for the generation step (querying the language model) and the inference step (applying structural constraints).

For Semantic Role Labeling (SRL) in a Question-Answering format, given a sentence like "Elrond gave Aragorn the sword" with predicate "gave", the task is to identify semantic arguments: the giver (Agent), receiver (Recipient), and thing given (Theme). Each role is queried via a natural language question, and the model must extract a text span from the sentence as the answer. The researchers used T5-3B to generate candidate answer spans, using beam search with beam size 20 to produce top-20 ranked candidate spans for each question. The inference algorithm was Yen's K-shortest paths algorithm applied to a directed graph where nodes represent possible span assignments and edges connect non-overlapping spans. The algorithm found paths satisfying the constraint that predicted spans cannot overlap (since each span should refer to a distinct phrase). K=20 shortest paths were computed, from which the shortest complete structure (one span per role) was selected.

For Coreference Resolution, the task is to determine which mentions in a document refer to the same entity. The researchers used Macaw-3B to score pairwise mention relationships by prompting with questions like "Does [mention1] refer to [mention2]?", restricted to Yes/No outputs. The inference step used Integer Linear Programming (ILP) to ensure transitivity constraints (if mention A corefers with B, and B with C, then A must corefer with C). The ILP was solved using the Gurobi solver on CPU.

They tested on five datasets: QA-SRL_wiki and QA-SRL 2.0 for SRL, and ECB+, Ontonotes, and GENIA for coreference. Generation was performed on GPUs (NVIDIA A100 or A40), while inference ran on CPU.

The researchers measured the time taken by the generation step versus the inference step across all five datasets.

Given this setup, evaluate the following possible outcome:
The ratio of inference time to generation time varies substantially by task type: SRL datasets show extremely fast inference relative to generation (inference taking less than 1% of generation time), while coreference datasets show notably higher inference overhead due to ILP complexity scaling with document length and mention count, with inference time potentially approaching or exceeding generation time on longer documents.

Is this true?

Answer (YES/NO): NO